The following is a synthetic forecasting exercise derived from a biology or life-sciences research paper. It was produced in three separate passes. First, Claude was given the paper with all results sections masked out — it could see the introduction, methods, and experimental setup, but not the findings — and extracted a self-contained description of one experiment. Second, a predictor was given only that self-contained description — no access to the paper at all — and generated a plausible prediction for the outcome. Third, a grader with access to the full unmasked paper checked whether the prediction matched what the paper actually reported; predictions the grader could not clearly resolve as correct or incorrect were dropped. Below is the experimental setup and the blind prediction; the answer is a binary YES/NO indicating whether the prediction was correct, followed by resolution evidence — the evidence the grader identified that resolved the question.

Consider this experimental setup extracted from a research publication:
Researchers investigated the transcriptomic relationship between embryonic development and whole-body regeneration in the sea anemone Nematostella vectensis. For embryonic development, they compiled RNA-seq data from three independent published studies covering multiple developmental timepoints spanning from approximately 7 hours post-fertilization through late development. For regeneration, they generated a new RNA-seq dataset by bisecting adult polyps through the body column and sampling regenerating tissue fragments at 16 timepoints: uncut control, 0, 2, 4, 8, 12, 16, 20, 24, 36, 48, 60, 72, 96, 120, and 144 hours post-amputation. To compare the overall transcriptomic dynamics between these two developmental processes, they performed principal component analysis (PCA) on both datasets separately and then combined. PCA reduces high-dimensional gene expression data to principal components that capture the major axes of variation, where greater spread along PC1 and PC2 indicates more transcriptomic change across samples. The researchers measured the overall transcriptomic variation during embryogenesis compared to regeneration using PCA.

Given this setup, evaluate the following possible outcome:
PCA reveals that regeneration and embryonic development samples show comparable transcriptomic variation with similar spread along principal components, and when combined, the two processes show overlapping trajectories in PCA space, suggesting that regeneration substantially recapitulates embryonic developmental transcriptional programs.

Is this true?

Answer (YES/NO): NO